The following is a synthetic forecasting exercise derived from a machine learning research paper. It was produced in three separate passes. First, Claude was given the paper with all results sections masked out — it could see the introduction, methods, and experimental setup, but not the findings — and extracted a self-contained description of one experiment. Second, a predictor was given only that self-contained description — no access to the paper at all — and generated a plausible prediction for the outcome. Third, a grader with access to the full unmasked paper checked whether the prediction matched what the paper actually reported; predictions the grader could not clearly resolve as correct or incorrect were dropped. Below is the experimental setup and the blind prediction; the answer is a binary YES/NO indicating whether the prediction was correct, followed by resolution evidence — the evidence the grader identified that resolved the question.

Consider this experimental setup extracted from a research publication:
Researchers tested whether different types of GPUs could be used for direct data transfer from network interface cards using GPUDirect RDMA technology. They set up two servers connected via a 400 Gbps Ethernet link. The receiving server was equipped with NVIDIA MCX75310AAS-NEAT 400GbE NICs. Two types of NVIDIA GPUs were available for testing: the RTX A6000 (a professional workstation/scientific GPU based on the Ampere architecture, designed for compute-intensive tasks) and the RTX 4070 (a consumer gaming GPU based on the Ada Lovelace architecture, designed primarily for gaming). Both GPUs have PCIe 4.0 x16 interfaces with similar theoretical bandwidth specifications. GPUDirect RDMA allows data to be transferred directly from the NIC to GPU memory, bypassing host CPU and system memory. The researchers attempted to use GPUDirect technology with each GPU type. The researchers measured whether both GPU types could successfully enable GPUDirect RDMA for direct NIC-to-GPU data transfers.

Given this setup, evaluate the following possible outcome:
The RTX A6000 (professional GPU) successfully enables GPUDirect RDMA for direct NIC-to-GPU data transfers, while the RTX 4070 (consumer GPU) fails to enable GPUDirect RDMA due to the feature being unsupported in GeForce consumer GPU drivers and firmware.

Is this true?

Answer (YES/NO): YES